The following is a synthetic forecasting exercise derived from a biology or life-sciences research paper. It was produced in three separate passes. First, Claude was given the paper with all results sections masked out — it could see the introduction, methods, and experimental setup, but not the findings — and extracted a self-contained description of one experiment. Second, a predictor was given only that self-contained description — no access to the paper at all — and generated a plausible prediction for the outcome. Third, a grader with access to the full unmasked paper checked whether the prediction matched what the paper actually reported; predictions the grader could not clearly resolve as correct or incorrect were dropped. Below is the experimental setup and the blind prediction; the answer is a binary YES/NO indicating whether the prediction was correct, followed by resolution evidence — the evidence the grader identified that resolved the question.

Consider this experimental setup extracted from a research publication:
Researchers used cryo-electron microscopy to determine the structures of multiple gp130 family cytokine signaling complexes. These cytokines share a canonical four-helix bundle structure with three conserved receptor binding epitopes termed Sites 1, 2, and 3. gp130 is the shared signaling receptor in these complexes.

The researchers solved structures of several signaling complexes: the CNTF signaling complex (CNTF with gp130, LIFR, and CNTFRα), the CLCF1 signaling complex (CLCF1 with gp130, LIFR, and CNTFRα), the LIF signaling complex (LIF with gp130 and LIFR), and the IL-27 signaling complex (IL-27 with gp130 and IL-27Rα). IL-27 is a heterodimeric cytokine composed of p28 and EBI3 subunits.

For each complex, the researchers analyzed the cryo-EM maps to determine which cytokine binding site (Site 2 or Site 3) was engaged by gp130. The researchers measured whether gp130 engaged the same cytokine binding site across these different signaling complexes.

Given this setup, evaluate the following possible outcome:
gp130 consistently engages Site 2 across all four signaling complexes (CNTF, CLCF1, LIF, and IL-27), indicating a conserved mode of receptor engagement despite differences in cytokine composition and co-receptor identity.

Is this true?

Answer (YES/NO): NO